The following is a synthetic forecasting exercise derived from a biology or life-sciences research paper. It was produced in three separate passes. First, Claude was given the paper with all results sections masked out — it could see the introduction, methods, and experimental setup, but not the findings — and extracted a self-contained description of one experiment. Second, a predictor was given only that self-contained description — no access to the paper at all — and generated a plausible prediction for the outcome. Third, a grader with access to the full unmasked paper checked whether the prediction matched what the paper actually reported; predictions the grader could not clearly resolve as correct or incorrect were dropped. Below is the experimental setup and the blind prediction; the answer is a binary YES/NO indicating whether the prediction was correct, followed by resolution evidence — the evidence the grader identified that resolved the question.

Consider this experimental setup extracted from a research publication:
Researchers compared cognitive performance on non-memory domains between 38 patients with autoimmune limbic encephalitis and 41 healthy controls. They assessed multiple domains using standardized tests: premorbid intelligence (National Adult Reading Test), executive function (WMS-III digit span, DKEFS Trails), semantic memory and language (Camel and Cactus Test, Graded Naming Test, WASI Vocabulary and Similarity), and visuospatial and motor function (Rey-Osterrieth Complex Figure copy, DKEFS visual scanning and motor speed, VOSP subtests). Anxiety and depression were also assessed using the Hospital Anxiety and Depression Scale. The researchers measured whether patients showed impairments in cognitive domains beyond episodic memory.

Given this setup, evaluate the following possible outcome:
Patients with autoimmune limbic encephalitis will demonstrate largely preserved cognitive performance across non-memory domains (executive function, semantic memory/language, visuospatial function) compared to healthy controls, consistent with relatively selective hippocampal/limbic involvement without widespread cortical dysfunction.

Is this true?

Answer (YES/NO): YES